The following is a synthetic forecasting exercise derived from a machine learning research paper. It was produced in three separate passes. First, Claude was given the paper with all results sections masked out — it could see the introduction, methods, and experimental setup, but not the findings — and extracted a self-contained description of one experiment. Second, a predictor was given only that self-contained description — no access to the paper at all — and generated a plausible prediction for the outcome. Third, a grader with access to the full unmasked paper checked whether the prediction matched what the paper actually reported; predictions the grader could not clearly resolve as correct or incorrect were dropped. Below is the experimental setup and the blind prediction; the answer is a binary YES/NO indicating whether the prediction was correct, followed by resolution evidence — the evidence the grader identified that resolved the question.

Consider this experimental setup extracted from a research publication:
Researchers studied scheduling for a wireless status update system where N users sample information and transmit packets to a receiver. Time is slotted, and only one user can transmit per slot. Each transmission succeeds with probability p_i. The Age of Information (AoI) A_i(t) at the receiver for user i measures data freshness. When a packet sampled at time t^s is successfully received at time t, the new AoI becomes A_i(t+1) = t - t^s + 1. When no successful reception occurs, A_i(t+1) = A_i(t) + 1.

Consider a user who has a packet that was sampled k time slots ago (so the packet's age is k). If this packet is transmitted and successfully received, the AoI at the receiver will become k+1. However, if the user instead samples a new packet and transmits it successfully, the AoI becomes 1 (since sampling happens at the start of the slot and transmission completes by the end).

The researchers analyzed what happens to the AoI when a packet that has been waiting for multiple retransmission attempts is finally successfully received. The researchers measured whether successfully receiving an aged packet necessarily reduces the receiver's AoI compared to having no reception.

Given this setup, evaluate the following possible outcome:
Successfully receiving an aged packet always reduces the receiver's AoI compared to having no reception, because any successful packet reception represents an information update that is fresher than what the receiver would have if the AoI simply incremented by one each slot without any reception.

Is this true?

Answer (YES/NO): NO